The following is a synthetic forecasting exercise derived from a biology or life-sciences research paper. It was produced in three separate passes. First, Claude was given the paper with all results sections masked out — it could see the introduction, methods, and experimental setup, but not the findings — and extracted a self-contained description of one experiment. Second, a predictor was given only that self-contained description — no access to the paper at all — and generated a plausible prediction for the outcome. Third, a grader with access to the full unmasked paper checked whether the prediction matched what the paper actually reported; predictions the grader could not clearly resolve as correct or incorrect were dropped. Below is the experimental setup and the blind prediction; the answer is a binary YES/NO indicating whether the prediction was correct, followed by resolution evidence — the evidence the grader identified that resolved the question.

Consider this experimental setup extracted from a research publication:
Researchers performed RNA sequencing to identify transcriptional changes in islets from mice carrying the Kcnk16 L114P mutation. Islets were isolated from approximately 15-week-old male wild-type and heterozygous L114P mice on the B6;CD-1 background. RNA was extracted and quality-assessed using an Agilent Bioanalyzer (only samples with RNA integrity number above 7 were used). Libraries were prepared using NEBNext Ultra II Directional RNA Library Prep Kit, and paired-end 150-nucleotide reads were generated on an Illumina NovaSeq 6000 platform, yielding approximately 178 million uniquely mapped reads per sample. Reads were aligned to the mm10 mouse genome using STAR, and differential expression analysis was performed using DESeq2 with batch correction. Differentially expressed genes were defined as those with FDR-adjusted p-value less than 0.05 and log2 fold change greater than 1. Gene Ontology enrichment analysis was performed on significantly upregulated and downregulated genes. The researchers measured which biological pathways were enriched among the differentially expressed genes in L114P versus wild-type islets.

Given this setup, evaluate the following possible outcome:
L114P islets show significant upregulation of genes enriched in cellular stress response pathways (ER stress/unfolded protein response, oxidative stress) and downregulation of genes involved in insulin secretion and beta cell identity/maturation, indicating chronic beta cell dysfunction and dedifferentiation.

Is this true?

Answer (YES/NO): NO